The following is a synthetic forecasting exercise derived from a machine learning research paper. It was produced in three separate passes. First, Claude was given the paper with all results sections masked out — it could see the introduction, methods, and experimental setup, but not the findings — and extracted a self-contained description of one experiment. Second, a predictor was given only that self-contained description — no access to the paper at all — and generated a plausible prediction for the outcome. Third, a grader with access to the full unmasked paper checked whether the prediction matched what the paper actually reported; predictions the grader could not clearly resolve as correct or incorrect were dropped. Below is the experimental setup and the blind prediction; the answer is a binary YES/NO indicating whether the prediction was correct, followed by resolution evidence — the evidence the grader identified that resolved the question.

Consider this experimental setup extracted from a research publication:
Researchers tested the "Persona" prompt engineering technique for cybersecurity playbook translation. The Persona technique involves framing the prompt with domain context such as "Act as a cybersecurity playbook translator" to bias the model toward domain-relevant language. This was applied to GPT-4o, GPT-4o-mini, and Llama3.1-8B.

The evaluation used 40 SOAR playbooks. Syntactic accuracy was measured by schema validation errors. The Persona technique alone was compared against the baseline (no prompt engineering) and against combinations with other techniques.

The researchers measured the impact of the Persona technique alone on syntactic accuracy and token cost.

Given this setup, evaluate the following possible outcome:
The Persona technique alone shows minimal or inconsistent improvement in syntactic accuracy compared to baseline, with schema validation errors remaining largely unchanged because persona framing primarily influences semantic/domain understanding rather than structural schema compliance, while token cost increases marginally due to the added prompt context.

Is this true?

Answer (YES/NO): NO